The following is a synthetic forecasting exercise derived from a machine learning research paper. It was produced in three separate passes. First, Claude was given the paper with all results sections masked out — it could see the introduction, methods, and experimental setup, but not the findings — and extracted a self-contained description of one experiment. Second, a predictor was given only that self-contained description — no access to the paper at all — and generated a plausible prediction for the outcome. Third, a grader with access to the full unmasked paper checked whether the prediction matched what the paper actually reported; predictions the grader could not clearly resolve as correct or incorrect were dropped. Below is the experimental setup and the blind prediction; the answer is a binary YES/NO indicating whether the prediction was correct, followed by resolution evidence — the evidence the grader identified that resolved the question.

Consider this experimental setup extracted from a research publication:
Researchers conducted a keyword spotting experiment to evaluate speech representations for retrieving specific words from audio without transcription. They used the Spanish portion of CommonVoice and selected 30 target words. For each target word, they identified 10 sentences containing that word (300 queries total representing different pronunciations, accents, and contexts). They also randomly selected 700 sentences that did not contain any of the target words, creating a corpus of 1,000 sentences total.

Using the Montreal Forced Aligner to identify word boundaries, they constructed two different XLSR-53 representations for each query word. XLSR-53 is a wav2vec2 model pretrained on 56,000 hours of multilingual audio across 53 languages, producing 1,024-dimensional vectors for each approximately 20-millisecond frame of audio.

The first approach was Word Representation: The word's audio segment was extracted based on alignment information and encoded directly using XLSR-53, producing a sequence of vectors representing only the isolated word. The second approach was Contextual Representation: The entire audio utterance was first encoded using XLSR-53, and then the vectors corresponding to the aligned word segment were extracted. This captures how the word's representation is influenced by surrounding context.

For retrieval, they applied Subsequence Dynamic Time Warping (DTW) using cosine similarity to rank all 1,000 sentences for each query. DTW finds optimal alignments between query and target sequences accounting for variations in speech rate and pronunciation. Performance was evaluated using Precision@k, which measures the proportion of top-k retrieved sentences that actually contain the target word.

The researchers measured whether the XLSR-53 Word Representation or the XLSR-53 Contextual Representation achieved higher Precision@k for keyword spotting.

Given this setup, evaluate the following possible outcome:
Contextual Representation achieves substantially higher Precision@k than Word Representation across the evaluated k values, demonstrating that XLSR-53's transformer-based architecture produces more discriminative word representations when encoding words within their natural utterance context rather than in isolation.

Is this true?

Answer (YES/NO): YES